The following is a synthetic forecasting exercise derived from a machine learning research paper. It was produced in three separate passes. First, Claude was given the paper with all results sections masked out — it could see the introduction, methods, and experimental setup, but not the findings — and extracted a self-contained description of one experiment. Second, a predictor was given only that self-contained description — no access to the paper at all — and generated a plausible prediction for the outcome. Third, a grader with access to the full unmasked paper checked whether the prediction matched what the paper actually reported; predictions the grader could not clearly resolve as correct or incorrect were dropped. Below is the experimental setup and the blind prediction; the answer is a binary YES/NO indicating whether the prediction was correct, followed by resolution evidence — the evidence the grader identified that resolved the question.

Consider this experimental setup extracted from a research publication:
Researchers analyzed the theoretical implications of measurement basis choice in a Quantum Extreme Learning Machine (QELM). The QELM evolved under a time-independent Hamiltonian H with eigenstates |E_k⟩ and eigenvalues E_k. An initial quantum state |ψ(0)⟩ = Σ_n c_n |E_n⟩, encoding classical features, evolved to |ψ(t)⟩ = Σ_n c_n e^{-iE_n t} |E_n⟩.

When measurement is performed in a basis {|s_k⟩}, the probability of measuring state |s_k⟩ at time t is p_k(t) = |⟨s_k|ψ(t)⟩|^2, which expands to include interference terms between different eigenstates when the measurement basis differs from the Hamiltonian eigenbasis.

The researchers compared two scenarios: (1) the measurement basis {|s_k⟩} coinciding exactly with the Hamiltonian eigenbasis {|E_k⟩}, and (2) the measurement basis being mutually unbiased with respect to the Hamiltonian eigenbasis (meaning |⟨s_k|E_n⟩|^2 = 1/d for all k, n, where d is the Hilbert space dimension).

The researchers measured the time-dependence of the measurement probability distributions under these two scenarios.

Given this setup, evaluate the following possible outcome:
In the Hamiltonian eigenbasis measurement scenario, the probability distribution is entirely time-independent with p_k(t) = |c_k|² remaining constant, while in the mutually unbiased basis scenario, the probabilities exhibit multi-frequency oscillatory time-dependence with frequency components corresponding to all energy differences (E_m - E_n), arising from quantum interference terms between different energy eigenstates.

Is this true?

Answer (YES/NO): YES